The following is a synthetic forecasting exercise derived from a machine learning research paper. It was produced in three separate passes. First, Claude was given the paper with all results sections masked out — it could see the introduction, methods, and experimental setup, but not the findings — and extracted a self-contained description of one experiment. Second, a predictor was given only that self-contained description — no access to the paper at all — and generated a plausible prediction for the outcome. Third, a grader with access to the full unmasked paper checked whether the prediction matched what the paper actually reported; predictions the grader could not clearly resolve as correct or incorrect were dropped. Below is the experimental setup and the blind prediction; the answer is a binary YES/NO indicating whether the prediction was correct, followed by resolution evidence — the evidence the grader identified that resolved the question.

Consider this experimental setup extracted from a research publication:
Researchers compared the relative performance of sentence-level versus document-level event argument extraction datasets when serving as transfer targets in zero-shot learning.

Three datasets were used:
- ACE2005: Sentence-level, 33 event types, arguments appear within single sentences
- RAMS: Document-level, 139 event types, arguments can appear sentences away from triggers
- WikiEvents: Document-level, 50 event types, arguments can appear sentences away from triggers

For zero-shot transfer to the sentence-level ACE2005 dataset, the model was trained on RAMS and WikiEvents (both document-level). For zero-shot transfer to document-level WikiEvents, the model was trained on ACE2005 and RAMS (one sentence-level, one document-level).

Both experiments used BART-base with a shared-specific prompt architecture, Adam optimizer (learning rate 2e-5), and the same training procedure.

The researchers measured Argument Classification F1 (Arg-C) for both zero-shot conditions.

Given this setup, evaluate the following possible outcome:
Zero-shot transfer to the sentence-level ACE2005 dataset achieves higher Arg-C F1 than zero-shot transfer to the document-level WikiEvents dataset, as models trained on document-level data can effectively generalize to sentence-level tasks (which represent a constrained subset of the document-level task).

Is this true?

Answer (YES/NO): YES